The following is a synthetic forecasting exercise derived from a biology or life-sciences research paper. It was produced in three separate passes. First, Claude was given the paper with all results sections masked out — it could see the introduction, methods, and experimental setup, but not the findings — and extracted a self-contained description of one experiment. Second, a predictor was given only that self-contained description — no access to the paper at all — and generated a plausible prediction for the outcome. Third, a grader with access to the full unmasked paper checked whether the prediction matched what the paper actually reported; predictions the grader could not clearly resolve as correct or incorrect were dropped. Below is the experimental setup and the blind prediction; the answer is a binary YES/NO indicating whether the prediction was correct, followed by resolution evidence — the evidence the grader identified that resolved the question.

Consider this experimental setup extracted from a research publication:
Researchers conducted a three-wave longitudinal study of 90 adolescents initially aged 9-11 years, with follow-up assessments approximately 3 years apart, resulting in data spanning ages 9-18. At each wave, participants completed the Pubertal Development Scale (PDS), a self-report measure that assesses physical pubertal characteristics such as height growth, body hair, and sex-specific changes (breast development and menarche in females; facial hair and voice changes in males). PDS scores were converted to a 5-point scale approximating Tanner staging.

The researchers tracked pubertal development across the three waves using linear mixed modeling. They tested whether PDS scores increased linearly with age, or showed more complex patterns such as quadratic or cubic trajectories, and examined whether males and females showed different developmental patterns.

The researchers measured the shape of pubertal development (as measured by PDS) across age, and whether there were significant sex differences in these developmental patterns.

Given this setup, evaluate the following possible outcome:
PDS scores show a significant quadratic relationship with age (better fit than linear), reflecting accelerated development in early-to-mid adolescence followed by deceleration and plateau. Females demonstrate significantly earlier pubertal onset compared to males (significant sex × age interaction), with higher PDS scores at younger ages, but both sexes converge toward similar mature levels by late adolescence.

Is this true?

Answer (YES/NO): NO